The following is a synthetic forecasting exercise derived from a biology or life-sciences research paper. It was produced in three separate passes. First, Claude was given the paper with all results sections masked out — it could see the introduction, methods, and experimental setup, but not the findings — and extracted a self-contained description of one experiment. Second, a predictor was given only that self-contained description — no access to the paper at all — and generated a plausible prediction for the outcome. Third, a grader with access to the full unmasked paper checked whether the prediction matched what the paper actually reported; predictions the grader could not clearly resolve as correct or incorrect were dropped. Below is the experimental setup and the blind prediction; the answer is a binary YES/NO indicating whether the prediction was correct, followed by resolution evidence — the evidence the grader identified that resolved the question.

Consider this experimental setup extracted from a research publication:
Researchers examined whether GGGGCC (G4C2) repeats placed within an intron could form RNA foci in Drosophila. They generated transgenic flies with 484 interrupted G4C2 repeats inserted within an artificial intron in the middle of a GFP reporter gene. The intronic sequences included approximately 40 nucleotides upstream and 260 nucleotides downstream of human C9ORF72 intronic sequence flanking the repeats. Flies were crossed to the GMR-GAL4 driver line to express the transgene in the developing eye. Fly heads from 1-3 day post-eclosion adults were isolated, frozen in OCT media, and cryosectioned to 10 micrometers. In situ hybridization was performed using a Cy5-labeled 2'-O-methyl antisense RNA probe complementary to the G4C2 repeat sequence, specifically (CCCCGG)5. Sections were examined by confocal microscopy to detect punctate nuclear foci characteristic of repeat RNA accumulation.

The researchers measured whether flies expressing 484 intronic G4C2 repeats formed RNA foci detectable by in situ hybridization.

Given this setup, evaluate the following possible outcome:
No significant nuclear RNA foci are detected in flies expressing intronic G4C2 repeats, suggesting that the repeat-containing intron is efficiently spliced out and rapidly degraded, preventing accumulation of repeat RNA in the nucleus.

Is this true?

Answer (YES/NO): NO